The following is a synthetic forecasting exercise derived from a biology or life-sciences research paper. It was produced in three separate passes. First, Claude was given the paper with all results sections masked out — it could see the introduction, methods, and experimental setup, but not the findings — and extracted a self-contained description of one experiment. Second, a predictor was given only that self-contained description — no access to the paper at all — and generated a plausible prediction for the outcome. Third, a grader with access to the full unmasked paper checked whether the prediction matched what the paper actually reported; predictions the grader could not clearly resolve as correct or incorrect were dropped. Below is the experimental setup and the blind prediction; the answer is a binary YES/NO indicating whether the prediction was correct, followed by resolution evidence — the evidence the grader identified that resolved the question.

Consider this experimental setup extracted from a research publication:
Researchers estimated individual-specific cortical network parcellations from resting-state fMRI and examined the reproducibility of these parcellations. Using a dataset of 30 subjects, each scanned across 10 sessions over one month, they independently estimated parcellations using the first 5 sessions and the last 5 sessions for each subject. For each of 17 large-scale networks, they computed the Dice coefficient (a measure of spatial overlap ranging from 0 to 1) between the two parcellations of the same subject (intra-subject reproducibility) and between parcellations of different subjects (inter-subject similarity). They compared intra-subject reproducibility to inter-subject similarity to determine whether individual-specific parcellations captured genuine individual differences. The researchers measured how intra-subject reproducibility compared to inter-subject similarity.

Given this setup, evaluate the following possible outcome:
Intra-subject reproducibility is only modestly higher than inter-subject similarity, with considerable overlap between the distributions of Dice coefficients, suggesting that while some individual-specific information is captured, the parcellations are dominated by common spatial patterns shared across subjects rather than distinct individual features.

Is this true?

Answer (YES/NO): NO